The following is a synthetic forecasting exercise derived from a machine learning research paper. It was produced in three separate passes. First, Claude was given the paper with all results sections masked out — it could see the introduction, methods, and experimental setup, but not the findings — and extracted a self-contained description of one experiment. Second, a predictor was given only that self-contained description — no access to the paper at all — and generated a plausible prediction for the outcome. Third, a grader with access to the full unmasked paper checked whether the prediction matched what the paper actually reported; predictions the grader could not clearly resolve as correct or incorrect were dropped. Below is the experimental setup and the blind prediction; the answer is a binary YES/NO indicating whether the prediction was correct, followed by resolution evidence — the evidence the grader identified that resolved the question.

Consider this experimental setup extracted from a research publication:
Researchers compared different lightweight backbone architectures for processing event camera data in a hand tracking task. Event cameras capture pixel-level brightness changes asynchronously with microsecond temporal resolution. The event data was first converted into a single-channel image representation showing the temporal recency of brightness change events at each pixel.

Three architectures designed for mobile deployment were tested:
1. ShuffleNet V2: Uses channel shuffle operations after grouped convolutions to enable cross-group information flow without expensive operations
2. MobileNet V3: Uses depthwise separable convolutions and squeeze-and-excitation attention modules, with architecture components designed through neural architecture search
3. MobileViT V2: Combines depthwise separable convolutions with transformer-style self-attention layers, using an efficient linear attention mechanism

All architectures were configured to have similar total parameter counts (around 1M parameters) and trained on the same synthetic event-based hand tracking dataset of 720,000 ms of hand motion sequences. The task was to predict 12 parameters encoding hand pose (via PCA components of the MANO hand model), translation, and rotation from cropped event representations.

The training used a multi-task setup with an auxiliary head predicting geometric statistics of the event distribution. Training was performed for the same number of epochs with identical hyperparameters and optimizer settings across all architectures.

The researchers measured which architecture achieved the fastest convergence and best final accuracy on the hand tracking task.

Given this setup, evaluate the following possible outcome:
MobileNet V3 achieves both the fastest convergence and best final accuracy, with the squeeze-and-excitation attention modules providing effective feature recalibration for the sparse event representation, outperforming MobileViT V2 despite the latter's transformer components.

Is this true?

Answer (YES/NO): NO